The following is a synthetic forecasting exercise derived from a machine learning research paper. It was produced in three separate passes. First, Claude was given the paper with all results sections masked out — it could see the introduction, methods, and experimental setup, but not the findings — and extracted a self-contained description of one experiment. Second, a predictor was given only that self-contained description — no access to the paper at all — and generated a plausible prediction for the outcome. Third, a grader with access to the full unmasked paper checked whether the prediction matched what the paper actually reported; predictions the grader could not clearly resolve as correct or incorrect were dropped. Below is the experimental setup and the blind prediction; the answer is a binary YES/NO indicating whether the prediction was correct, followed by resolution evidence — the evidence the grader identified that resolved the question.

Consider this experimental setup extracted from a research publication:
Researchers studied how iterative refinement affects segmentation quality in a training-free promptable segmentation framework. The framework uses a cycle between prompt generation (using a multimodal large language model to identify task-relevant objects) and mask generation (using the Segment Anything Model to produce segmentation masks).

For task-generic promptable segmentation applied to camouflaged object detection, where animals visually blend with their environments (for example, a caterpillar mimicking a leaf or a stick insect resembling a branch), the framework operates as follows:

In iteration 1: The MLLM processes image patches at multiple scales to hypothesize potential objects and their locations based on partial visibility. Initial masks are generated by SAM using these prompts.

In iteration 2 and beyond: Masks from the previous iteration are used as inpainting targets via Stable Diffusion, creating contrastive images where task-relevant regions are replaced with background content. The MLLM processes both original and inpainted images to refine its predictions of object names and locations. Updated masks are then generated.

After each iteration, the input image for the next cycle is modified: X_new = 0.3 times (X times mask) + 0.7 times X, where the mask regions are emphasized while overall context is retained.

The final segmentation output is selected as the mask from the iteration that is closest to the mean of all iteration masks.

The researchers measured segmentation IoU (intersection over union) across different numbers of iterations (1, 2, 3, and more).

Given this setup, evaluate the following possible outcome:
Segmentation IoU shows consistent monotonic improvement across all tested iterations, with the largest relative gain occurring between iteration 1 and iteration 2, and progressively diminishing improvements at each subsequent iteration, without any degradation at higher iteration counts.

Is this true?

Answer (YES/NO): NO